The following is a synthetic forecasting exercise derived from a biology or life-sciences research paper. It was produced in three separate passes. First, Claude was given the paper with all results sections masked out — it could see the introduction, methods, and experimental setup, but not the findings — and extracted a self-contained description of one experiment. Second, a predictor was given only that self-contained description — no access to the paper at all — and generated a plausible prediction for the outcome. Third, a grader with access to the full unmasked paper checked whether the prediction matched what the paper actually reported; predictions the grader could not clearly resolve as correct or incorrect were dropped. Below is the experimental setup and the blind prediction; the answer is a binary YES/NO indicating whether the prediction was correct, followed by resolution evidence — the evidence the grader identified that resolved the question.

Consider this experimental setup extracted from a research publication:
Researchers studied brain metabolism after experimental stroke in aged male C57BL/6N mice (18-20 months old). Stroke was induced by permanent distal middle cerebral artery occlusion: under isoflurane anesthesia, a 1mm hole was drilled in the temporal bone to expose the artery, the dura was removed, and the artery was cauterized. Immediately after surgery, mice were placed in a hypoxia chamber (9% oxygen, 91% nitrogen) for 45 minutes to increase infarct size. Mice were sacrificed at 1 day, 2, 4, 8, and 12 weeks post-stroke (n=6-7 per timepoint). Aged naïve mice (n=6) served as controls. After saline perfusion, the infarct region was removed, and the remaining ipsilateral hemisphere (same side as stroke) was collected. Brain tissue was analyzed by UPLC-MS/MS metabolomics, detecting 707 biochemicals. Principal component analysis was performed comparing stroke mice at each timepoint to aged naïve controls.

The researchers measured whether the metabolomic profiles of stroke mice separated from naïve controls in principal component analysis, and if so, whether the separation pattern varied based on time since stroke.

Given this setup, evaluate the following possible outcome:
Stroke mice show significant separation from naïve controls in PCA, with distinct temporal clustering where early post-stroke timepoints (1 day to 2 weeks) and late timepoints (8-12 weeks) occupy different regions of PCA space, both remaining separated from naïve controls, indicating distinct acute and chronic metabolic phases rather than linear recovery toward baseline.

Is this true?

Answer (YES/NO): NO